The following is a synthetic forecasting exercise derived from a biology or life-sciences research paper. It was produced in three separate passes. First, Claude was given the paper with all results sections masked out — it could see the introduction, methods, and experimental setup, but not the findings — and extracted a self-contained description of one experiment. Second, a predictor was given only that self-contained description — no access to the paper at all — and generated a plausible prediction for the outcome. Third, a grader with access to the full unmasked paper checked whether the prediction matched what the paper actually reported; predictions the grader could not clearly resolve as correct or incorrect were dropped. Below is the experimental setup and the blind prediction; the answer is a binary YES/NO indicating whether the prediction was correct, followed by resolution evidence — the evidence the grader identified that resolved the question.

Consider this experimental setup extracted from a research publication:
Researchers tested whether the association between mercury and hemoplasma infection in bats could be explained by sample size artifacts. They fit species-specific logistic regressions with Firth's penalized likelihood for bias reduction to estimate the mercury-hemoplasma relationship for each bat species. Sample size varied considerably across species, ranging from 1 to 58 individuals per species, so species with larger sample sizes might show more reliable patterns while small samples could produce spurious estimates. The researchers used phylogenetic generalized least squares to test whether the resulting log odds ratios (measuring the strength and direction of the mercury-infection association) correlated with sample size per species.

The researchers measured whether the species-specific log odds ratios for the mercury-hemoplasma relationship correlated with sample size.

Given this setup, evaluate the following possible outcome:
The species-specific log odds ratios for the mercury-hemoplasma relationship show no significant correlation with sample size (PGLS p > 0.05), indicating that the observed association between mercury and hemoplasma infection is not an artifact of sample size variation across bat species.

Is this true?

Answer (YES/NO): YES